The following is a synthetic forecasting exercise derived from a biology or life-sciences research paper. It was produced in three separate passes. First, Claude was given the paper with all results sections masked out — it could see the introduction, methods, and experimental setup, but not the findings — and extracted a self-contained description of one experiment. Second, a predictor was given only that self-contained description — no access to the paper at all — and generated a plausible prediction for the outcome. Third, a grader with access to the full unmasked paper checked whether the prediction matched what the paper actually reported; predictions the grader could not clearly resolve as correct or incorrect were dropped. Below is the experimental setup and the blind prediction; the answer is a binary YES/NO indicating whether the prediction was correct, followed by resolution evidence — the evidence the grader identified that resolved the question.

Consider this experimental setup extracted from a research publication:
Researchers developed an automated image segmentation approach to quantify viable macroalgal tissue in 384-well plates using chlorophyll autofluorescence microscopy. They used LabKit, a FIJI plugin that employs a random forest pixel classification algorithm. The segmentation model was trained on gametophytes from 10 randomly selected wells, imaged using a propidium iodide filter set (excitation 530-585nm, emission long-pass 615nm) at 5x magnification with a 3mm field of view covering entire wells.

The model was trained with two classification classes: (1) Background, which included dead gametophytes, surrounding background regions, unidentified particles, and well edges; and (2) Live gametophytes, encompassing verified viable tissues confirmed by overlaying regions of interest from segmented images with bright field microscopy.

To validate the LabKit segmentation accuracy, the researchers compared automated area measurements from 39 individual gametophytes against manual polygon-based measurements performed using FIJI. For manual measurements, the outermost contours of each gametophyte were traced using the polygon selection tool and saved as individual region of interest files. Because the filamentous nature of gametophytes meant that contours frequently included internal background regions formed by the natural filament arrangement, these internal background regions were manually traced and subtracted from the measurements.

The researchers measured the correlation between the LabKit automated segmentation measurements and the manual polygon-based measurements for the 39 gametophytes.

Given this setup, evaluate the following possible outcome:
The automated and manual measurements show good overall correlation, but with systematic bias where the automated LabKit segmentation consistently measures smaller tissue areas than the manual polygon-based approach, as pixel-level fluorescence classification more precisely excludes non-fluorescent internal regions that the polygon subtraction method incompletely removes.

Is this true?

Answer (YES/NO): NO